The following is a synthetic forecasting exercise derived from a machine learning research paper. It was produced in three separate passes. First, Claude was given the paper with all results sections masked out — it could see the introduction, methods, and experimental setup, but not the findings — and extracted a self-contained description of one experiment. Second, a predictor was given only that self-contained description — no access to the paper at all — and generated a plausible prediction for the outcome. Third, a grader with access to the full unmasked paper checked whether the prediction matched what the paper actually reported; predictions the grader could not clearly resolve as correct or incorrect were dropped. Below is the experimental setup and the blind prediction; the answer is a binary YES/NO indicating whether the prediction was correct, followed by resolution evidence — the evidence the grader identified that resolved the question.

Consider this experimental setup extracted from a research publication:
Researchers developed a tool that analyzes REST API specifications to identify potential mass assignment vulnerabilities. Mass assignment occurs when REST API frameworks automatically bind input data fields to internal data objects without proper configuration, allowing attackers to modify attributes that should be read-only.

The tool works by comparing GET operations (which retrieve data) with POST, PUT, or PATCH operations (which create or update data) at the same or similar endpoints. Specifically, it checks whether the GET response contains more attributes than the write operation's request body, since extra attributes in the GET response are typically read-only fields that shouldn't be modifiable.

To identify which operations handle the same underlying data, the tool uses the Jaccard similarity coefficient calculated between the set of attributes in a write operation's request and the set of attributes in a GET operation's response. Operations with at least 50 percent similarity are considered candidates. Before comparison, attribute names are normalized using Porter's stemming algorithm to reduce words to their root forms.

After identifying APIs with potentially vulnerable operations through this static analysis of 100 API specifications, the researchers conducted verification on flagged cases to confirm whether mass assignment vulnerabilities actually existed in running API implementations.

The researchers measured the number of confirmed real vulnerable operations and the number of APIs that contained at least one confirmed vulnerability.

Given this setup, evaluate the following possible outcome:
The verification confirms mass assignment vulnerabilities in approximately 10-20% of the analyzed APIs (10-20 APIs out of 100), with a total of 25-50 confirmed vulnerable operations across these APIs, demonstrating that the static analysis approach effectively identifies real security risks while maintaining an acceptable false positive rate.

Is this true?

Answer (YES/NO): NO